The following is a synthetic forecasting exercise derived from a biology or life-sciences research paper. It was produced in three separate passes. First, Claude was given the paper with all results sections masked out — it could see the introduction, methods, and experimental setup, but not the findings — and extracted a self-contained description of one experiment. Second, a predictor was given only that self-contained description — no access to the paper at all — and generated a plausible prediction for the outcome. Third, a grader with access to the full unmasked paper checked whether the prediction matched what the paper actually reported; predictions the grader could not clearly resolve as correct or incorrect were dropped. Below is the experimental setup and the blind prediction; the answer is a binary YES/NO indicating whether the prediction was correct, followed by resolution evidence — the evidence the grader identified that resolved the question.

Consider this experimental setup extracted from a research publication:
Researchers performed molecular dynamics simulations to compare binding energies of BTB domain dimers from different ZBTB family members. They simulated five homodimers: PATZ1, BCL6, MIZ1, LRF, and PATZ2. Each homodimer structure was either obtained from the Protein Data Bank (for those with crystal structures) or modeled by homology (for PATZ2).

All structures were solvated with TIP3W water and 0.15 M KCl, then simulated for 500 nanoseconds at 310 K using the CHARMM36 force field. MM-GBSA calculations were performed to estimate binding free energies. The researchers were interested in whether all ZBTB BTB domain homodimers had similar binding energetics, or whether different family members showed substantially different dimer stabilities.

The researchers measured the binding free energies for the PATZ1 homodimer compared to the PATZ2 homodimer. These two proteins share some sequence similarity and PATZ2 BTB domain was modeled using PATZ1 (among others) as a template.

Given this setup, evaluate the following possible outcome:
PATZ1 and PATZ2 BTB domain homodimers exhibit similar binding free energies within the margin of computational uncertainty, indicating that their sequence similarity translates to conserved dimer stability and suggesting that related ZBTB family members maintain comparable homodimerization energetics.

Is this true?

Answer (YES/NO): NO